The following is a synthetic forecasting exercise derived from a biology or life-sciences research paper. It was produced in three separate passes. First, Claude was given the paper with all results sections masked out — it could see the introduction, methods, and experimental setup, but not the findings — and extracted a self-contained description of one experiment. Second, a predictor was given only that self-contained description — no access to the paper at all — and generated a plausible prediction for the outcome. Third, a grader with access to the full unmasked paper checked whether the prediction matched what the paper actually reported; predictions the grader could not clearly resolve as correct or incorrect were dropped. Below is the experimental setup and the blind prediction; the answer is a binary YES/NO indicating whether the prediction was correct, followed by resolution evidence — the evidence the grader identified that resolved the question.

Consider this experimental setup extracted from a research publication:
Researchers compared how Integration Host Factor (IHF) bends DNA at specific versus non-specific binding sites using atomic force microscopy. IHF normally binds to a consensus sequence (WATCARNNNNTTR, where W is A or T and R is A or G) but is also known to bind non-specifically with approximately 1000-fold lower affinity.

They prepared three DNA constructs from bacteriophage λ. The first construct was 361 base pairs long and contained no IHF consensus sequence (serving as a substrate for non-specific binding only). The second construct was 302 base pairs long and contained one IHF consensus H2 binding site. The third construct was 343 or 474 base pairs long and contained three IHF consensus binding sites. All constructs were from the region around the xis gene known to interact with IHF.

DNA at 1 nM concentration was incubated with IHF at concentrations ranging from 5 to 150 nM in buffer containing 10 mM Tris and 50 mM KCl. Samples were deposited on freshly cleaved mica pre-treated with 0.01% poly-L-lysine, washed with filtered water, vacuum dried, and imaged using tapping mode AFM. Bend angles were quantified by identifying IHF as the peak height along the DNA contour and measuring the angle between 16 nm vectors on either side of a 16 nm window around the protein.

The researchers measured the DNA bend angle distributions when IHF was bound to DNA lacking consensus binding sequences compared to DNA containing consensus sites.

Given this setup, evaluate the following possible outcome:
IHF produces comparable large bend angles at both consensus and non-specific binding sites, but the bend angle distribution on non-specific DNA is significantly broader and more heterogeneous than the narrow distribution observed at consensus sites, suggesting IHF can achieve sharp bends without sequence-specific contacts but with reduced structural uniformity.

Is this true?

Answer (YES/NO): NO